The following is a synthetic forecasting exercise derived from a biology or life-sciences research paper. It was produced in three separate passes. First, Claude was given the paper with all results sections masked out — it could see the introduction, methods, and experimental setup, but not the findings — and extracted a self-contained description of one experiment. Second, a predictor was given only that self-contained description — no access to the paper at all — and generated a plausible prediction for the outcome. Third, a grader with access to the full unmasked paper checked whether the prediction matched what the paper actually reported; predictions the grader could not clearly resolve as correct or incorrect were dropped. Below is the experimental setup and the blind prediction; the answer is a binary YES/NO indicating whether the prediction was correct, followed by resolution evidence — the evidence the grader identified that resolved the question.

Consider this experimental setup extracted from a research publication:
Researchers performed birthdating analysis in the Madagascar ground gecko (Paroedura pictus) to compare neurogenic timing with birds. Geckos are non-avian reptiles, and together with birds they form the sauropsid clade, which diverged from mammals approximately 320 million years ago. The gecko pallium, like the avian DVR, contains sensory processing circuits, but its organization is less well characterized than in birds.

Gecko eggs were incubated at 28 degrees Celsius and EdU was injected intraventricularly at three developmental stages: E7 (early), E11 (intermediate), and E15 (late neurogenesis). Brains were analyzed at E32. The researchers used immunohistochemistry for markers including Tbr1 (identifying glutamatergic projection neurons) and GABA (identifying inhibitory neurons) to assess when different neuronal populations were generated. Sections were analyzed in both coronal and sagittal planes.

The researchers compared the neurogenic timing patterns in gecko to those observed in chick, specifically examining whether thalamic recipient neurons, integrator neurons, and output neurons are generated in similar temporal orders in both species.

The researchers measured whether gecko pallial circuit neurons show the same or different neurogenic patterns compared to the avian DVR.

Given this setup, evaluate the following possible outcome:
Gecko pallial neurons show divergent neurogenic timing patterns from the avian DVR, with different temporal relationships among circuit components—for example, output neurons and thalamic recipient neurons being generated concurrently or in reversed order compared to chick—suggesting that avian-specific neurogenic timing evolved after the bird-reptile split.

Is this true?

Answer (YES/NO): NO